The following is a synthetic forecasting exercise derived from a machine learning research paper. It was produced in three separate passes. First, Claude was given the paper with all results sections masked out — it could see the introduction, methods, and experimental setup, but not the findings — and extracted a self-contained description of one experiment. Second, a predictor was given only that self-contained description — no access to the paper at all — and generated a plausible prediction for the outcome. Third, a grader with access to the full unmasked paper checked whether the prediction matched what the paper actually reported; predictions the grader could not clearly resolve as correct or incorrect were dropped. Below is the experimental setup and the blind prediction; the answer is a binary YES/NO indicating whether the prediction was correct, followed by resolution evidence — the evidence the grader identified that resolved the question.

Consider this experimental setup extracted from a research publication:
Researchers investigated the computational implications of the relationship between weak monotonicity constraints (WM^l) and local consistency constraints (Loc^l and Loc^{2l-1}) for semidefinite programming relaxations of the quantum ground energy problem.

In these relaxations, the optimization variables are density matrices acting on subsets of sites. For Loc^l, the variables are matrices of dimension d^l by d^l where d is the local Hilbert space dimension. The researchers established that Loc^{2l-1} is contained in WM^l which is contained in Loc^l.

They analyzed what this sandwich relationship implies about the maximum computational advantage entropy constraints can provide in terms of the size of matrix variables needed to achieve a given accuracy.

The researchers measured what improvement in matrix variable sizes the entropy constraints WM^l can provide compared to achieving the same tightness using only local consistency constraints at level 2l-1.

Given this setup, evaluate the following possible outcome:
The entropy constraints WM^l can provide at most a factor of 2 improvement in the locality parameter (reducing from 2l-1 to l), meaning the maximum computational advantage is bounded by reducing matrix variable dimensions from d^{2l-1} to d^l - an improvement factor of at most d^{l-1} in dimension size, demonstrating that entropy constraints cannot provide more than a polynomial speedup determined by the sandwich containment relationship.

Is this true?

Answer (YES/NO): YES